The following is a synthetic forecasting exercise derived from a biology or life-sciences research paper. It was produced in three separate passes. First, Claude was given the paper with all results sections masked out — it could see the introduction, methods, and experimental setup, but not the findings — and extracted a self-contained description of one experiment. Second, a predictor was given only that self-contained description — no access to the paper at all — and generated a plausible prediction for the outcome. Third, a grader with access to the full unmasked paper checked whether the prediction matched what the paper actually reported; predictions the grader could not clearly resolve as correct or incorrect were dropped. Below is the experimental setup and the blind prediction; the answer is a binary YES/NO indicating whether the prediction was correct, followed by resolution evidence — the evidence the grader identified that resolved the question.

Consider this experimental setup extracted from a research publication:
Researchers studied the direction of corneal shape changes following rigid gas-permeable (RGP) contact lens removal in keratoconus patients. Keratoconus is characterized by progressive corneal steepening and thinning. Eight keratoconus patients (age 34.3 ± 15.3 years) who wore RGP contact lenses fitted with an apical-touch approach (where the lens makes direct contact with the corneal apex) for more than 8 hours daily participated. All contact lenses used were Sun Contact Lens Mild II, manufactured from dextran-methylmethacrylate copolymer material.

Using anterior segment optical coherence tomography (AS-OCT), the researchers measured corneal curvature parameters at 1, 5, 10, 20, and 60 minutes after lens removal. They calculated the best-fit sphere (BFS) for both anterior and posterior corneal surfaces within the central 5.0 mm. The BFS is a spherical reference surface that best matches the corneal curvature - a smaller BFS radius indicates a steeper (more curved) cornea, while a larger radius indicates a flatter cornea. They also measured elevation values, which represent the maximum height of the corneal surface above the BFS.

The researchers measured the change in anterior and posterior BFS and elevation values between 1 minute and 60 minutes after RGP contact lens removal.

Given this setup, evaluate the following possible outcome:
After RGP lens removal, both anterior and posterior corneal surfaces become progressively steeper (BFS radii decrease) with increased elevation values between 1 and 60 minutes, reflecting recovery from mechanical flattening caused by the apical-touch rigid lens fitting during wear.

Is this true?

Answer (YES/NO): YES